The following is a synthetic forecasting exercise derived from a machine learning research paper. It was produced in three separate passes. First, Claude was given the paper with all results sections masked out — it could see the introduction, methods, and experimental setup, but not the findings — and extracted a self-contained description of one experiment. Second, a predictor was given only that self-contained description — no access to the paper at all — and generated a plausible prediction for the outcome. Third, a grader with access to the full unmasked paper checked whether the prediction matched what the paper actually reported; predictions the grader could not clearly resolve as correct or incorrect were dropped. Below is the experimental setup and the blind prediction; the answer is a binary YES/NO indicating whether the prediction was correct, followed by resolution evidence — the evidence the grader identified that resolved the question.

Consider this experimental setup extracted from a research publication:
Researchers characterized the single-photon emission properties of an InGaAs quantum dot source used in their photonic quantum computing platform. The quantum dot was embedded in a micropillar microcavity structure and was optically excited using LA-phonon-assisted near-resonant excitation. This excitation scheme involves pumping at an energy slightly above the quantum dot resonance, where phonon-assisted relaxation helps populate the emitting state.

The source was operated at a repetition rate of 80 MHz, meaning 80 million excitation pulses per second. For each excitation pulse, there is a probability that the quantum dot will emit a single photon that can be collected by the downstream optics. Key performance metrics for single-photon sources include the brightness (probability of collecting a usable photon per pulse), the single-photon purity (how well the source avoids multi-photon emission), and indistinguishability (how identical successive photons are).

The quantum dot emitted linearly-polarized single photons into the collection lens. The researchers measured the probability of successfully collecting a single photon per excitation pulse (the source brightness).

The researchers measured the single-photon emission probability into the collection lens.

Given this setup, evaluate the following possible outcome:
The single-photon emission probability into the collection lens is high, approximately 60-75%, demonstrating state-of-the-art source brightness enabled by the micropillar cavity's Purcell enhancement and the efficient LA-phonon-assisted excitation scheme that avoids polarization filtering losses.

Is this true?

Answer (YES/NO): NO